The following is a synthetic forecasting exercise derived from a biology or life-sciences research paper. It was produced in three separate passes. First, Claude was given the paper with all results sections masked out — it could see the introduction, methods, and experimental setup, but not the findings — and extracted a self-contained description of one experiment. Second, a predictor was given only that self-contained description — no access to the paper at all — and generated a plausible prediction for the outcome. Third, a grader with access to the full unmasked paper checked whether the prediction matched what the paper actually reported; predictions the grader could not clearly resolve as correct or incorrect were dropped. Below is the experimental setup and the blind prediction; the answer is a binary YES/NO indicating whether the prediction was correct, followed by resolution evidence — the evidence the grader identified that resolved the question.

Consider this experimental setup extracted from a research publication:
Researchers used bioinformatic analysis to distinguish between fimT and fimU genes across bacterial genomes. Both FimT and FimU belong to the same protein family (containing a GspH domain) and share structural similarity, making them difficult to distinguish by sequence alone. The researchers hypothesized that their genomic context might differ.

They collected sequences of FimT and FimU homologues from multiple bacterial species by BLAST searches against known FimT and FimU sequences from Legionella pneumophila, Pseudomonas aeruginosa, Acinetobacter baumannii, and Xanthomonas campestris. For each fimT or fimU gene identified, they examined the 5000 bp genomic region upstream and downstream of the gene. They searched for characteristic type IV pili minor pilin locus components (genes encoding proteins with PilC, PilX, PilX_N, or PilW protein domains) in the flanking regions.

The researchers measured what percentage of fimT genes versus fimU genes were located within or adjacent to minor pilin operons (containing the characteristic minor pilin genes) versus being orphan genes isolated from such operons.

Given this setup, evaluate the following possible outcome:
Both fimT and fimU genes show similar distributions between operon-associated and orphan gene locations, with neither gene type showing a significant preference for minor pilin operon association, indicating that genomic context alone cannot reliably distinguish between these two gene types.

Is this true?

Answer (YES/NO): NO